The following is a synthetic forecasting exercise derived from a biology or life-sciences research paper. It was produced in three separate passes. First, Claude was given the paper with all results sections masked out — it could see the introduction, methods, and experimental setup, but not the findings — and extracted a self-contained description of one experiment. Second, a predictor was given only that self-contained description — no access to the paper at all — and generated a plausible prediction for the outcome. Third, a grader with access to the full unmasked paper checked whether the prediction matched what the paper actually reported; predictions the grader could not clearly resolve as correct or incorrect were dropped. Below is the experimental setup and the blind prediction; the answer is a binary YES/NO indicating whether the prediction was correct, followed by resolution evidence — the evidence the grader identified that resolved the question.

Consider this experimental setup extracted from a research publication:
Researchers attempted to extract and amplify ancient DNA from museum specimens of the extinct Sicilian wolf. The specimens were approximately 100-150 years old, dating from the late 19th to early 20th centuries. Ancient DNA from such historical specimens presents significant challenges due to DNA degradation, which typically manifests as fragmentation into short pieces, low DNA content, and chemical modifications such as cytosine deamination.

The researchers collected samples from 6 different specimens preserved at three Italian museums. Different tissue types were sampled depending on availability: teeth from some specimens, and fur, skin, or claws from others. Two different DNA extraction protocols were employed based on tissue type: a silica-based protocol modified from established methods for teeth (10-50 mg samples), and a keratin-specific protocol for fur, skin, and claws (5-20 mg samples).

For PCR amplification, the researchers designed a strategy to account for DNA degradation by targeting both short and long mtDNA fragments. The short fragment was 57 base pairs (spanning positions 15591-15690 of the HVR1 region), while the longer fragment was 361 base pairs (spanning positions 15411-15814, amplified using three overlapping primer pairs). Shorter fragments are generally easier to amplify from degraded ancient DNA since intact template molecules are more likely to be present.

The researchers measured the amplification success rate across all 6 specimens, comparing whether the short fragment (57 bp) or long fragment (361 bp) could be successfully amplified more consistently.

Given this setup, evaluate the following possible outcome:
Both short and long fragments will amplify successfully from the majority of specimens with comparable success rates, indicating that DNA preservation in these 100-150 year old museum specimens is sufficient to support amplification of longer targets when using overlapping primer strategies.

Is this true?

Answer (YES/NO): NO